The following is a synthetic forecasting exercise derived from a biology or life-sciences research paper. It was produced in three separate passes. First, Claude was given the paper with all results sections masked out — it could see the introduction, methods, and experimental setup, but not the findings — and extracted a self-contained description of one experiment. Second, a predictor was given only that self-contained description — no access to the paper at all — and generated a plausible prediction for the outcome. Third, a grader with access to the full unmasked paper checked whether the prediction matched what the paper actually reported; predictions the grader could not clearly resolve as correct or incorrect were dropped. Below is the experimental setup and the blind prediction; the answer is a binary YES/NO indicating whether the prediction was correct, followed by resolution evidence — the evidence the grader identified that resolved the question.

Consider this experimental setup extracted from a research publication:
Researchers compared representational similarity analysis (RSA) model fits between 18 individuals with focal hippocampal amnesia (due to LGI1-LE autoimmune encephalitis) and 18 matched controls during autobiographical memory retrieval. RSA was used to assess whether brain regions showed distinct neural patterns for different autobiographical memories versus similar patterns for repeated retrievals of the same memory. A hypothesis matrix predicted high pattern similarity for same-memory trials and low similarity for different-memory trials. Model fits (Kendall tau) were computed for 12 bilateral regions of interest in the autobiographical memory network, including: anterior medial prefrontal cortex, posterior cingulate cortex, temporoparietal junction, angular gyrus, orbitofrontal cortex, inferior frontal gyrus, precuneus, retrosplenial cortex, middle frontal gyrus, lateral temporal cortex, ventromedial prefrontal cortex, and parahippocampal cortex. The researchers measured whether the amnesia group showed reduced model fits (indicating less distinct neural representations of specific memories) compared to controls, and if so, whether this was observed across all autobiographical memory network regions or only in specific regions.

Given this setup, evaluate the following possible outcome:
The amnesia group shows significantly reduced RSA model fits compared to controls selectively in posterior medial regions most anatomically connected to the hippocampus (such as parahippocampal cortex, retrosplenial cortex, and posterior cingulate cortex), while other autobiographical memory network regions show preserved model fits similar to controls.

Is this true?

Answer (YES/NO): NO